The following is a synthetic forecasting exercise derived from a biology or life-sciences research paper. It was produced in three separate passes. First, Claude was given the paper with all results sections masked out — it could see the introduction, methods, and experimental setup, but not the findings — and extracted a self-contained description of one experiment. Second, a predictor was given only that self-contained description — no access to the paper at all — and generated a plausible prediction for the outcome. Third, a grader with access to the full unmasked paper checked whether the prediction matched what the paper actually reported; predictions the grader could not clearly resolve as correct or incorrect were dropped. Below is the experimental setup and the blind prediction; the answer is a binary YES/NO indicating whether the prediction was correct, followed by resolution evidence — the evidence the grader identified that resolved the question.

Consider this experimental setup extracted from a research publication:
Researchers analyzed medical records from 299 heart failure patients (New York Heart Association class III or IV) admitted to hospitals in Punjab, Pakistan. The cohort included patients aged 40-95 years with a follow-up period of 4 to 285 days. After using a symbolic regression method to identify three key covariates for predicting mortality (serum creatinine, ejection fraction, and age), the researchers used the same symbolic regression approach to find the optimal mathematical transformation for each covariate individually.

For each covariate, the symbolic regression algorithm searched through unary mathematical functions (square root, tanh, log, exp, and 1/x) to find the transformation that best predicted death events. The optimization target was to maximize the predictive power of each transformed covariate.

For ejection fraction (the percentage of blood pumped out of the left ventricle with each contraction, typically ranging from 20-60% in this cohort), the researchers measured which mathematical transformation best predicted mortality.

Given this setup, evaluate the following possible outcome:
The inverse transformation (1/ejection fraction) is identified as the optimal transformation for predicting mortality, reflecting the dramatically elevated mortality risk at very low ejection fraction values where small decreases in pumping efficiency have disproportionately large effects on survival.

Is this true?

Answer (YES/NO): YES